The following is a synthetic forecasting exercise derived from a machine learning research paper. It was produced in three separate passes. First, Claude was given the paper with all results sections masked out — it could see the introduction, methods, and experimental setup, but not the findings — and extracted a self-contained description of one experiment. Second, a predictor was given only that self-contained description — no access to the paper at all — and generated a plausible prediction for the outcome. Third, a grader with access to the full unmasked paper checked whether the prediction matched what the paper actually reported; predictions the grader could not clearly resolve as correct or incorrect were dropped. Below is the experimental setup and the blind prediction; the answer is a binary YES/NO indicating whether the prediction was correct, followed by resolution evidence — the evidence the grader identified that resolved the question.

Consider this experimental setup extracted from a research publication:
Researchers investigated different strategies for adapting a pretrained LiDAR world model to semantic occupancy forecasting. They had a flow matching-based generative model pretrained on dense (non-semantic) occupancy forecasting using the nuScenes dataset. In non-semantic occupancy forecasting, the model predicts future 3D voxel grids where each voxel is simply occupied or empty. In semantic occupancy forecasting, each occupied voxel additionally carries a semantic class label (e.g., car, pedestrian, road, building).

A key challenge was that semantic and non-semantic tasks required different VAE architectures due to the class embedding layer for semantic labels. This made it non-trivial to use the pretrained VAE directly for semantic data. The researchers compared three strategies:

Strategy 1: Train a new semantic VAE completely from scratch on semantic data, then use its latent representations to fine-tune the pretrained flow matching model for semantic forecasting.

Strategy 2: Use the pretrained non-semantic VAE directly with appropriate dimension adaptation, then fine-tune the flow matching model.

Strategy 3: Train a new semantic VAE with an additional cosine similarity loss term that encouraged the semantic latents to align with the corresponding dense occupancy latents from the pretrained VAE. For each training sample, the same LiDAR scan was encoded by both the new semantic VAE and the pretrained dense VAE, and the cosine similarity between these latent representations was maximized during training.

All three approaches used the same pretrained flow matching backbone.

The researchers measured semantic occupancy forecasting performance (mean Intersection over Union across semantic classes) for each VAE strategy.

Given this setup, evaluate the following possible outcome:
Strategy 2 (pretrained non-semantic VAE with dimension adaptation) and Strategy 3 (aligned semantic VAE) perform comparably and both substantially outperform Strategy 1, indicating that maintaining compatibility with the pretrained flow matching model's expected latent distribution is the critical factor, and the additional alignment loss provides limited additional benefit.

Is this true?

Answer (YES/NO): NO